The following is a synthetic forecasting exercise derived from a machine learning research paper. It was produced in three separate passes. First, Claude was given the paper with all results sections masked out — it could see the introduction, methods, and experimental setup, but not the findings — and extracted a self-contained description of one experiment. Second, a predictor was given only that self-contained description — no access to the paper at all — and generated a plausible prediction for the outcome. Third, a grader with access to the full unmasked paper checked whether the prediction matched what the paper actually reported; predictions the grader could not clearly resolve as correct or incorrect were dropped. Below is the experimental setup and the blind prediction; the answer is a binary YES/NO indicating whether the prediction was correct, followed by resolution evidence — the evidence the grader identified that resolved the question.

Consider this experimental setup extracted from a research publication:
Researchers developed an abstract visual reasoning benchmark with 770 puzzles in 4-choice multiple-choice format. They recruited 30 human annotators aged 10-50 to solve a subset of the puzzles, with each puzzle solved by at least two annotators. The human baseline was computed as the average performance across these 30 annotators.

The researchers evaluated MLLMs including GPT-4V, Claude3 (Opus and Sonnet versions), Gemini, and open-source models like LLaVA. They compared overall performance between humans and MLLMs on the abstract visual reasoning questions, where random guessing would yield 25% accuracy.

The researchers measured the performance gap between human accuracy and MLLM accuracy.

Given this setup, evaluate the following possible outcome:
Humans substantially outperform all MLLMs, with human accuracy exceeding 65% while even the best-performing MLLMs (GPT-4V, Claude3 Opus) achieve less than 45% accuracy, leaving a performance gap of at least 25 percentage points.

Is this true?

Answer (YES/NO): YES